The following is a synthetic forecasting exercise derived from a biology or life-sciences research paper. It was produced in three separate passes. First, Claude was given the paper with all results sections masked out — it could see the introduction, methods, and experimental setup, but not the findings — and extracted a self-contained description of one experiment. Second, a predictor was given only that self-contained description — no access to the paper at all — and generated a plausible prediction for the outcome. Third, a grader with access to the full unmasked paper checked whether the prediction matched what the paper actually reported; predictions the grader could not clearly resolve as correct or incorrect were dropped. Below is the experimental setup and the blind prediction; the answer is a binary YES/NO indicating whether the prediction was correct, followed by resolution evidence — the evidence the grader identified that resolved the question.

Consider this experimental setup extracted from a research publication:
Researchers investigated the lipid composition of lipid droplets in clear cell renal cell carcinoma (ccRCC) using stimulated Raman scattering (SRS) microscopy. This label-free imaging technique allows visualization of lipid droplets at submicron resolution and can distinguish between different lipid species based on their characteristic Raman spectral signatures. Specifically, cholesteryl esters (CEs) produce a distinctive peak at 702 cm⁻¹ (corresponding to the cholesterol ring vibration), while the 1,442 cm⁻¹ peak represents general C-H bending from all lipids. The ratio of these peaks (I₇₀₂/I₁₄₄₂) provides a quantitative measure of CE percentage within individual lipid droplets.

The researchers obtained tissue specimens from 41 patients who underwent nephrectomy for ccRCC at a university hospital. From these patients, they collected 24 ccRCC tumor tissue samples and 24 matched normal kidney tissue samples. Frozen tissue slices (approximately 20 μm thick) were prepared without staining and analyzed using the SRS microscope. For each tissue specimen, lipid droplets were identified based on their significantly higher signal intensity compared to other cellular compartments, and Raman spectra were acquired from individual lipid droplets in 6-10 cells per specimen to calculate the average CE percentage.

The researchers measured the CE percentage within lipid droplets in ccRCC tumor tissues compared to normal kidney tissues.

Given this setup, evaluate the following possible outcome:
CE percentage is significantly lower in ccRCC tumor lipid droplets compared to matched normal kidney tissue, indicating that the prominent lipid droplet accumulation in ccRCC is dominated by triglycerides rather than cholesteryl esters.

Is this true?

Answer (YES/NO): NO